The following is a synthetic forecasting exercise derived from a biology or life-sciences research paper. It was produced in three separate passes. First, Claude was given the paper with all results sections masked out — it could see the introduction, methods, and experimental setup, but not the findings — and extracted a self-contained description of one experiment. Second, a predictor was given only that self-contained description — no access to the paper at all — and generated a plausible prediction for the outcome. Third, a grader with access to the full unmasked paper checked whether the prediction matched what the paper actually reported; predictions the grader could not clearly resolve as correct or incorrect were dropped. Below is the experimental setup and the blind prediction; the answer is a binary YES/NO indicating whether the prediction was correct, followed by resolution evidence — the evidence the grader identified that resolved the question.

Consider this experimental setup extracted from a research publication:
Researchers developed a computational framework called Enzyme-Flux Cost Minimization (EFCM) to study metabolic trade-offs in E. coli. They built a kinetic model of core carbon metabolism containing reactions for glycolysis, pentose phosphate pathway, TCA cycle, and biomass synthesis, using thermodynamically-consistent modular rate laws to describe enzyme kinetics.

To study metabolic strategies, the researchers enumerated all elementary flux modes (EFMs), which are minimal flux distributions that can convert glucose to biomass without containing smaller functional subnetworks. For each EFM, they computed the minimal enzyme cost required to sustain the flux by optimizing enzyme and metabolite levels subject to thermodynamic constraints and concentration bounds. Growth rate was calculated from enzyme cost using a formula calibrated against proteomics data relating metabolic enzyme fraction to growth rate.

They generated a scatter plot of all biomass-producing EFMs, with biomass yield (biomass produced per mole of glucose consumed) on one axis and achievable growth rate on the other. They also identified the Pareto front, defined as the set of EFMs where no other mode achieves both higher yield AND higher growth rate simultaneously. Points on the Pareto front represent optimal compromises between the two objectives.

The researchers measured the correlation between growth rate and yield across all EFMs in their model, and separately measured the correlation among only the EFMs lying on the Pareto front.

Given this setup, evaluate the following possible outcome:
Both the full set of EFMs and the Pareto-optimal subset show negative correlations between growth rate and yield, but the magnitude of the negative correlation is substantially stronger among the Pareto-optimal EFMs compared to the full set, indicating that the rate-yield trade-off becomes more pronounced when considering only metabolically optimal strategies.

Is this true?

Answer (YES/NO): NO